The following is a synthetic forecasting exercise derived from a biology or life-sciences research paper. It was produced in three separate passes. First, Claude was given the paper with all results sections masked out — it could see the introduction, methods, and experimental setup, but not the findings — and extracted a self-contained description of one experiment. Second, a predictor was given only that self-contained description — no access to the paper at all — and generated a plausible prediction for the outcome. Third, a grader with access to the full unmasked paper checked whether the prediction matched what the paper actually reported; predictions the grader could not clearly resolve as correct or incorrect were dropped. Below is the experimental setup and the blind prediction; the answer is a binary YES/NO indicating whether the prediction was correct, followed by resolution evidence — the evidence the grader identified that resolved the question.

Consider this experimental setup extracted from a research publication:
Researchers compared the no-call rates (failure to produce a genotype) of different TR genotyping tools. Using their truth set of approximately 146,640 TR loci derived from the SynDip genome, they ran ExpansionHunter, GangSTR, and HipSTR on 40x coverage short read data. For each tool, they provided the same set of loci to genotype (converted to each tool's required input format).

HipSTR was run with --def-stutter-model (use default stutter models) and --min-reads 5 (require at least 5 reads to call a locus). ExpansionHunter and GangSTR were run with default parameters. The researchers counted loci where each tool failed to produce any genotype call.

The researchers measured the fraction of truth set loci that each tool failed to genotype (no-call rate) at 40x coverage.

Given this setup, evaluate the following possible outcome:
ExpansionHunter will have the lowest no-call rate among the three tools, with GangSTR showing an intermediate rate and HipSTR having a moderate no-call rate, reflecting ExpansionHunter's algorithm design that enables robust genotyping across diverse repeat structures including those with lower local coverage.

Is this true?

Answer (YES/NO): NO